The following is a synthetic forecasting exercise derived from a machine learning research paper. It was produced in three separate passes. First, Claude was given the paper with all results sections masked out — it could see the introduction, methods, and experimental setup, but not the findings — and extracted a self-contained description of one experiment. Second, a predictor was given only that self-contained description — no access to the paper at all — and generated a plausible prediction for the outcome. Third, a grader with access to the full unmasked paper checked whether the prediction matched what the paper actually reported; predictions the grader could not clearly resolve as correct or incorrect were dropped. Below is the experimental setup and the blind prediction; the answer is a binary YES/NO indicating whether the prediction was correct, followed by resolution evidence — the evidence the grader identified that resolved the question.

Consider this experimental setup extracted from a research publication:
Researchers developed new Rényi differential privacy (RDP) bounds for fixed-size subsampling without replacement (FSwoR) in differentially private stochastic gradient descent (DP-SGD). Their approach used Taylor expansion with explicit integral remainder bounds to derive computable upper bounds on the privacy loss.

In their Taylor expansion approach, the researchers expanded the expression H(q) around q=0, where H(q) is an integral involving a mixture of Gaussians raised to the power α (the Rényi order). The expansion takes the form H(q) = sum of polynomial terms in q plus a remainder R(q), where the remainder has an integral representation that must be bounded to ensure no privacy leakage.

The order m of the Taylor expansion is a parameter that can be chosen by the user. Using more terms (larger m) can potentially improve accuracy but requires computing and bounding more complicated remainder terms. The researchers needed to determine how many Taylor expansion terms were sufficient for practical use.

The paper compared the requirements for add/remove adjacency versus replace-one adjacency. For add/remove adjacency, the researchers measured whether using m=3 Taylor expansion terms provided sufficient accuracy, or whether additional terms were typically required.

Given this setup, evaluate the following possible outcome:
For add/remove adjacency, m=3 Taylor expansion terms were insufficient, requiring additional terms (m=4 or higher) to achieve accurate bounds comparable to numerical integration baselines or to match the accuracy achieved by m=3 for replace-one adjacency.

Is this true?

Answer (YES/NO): NO